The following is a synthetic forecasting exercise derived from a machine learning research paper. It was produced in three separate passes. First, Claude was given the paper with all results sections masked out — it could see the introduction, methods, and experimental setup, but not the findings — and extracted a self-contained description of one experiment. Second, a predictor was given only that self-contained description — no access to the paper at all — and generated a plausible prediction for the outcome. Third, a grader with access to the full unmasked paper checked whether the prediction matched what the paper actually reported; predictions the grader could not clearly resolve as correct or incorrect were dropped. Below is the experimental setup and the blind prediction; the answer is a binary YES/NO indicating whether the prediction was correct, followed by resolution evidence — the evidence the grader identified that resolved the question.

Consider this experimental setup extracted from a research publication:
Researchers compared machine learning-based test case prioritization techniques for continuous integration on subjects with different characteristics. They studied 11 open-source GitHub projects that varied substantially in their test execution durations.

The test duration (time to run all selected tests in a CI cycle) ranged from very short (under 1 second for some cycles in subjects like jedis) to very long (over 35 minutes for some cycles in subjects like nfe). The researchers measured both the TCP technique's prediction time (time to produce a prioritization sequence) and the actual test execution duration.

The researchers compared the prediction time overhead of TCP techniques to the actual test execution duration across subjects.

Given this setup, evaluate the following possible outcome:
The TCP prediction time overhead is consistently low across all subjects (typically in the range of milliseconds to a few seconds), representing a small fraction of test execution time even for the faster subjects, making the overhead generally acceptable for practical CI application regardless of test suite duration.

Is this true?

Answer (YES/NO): NO